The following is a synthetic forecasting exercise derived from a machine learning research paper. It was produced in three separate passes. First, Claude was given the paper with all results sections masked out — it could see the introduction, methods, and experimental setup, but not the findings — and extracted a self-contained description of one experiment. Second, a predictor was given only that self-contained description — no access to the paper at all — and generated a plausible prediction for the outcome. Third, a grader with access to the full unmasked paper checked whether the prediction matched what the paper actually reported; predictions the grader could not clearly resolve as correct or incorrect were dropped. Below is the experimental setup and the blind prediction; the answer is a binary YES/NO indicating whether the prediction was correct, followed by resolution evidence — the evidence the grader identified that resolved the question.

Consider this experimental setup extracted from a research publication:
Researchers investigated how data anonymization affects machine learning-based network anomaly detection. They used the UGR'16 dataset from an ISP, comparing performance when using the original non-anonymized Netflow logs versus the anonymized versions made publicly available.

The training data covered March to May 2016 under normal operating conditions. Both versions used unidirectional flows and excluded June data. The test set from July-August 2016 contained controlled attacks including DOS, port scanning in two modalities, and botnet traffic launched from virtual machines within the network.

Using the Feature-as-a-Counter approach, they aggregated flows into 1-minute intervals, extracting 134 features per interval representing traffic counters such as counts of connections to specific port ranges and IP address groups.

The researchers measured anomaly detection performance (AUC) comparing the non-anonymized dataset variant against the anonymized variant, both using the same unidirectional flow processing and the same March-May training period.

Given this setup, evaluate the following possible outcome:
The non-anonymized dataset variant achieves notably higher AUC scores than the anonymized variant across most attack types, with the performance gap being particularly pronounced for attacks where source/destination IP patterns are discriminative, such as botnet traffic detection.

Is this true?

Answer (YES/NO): NO